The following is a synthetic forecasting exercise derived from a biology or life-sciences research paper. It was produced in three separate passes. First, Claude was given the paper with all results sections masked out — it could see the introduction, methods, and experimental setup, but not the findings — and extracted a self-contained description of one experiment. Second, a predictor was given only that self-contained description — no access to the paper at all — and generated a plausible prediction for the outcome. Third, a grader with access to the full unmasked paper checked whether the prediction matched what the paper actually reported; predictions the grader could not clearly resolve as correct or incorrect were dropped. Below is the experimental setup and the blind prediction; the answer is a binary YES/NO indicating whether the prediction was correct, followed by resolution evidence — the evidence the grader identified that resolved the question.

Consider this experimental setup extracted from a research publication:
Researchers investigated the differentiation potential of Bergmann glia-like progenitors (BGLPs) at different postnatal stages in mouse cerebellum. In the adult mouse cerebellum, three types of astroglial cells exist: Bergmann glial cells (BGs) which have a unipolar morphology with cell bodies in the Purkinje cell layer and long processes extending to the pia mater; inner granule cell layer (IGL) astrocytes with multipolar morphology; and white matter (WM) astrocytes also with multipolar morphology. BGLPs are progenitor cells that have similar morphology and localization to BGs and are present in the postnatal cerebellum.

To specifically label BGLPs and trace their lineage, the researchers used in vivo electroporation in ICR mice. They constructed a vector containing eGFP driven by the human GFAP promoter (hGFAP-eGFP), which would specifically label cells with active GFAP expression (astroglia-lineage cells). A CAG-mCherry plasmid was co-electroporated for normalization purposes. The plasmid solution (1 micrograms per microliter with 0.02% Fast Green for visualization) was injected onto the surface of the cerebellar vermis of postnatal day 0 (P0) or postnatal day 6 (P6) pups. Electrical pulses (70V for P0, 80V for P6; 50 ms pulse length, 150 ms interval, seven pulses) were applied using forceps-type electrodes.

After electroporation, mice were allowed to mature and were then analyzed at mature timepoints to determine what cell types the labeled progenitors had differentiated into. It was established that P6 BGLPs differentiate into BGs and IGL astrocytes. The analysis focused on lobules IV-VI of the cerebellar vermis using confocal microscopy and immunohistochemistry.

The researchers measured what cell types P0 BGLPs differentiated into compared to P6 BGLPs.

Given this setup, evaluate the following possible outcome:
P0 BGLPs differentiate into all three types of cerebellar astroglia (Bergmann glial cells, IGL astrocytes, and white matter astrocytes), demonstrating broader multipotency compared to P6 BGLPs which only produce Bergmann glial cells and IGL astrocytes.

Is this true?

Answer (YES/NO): YES